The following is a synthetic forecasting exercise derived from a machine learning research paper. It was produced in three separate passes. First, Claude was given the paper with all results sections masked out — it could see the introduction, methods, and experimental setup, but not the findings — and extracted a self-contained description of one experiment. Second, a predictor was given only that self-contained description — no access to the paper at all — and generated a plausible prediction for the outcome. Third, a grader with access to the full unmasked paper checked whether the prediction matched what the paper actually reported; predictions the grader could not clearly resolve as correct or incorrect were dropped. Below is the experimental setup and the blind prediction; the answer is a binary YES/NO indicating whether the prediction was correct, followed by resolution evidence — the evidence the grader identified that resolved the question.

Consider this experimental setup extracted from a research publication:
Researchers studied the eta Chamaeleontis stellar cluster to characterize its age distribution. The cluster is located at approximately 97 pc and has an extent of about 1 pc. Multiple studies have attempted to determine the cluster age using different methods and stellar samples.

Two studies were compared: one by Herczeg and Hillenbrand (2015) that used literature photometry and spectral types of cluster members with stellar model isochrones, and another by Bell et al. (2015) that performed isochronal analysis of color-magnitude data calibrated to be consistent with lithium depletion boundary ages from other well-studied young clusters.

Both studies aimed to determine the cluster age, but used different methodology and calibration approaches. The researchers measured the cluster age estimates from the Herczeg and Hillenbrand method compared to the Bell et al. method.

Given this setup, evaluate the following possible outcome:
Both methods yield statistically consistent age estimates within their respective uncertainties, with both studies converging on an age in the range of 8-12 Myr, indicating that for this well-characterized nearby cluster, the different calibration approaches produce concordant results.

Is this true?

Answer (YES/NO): NO